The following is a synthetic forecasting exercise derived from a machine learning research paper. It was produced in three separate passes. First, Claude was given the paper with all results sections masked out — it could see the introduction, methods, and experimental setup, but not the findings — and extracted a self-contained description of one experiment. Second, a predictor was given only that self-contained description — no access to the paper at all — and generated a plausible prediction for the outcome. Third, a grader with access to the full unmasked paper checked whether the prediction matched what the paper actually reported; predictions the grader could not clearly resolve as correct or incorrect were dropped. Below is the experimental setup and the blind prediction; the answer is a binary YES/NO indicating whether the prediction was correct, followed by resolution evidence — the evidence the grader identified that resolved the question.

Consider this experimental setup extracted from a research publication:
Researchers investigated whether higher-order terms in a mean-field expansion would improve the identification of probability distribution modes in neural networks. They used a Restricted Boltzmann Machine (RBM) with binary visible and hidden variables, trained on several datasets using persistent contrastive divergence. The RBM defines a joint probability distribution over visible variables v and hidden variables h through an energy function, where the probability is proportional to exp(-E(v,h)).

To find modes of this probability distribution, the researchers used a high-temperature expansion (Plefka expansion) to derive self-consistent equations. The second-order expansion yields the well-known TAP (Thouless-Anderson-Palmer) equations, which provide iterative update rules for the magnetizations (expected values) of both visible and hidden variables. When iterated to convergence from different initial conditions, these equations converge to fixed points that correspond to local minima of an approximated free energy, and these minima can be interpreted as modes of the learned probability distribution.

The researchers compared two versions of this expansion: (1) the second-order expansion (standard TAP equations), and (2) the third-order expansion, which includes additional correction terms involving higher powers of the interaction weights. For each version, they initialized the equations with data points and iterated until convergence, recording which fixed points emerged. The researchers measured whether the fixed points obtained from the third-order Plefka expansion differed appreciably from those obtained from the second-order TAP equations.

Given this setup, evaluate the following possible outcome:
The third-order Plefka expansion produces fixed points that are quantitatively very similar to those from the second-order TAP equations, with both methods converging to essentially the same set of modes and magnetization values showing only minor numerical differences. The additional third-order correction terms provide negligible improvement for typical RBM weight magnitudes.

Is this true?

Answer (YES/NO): YES